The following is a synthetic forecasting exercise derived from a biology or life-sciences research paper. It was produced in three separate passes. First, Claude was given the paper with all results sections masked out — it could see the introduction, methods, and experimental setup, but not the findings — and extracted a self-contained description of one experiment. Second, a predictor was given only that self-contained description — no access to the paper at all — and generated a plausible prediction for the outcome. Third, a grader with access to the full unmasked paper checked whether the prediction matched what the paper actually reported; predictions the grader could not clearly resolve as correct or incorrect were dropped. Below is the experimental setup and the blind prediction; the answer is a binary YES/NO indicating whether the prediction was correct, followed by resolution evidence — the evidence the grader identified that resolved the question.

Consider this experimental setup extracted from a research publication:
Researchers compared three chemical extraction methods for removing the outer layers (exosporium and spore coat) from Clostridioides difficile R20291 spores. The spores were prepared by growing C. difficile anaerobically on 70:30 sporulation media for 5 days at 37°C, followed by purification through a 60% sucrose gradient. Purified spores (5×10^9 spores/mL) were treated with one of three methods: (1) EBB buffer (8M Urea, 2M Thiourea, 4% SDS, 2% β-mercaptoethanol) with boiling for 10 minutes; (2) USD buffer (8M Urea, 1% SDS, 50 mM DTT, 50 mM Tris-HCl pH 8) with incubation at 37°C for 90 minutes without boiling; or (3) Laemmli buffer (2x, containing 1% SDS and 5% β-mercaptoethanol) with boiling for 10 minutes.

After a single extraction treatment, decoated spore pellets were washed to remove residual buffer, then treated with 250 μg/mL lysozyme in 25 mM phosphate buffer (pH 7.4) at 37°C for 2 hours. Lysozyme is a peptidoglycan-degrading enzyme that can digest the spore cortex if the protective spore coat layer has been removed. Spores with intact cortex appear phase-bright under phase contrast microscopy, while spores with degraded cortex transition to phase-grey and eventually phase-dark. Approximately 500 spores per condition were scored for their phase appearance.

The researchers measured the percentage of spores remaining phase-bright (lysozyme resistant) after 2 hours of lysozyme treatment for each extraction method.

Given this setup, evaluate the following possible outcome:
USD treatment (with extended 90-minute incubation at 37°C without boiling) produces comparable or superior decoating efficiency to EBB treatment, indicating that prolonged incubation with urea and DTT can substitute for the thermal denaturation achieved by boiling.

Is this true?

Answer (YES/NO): YES